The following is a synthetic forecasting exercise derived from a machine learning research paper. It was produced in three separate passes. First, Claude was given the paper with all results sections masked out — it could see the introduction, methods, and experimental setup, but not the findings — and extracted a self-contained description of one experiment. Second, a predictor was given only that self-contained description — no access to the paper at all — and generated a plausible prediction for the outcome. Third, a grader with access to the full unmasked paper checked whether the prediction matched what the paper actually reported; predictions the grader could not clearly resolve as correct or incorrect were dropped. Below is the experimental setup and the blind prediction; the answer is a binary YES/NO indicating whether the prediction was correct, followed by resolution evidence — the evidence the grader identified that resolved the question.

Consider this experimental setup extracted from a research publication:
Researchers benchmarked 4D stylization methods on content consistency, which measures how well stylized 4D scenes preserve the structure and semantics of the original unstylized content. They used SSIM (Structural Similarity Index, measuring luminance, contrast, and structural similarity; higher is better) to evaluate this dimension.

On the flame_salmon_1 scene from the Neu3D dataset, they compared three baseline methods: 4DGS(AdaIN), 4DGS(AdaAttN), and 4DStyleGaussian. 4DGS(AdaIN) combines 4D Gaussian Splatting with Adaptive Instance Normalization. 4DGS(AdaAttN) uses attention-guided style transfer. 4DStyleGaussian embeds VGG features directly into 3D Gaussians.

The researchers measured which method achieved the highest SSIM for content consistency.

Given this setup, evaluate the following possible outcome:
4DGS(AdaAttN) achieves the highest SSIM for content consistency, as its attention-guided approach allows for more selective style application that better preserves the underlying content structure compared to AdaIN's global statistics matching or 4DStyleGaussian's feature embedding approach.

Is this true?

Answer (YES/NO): YES